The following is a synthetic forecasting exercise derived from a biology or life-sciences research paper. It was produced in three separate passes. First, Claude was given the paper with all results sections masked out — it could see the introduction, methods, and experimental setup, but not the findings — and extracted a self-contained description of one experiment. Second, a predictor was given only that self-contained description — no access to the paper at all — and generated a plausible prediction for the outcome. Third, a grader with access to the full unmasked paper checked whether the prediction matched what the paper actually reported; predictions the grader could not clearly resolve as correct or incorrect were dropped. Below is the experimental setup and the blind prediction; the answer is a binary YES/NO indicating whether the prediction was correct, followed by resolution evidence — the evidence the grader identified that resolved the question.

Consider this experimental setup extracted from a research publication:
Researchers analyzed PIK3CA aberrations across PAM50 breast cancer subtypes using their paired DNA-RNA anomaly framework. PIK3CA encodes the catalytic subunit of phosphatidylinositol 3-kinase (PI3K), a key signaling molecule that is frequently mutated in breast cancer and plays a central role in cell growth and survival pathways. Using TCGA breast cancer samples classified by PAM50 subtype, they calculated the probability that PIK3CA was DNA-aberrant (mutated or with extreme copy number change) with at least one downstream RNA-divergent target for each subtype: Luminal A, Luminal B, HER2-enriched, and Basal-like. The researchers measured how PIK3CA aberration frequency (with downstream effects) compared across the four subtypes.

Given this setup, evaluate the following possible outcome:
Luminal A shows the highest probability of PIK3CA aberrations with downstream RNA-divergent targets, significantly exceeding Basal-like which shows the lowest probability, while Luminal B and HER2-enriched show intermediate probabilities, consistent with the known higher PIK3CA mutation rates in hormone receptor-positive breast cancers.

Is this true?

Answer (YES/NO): NO